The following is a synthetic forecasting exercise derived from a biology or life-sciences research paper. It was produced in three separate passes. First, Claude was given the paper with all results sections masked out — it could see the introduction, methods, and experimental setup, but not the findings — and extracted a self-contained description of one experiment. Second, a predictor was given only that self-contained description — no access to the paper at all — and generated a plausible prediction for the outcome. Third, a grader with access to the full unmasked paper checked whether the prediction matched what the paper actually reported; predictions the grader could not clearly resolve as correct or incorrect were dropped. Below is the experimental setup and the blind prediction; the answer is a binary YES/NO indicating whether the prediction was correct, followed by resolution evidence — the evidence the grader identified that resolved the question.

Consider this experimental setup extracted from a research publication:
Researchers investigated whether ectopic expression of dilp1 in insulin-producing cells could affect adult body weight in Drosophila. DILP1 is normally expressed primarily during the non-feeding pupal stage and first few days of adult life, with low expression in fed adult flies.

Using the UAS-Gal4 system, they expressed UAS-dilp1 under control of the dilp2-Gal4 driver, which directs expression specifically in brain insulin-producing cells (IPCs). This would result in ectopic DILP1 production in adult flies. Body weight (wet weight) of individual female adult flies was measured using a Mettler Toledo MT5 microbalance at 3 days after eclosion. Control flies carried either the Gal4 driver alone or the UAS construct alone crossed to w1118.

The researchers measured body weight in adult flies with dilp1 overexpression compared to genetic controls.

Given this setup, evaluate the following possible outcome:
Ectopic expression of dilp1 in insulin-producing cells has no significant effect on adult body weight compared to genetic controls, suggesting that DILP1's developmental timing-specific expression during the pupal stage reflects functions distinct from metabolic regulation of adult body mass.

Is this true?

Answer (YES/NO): NO